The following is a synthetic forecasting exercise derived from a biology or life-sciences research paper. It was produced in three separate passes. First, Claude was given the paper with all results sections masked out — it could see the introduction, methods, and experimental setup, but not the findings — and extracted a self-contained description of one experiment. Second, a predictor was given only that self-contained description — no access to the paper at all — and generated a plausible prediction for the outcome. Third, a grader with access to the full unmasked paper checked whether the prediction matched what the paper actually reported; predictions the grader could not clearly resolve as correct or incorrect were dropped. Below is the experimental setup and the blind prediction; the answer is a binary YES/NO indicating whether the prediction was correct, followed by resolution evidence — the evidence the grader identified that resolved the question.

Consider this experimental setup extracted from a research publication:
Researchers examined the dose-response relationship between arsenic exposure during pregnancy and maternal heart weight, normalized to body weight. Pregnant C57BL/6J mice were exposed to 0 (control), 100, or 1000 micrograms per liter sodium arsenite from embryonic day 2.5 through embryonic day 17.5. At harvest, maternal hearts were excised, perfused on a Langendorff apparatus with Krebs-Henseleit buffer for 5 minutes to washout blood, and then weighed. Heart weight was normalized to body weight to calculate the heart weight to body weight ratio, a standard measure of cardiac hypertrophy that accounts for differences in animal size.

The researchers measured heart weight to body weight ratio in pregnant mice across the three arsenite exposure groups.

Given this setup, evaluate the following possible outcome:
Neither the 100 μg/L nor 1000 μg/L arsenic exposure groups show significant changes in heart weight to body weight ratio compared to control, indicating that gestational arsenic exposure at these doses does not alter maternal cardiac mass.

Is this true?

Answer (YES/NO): NO